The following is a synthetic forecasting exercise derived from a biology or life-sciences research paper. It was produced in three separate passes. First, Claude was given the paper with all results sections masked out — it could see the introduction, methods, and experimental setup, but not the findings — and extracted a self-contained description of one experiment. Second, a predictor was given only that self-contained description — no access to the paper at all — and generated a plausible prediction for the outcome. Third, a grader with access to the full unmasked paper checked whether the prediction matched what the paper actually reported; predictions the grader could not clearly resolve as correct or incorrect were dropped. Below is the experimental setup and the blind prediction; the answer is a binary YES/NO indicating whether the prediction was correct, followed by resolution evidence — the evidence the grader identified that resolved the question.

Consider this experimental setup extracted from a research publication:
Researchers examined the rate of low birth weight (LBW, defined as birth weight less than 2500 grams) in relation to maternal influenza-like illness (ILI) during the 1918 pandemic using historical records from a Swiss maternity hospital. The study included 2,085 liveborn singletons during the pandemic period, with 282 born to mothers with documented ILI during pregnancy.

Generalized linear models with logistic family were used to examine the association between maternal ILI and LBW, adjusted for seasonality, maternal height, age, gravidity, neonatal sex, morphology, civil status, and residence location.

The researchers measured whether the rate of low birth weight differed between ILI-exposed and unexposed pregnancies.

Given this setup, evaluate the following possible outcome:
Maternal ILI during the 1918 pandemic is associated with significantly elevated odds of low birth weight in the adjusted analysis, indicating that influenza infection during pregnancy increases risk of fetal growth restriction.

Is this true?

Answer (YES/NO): YES